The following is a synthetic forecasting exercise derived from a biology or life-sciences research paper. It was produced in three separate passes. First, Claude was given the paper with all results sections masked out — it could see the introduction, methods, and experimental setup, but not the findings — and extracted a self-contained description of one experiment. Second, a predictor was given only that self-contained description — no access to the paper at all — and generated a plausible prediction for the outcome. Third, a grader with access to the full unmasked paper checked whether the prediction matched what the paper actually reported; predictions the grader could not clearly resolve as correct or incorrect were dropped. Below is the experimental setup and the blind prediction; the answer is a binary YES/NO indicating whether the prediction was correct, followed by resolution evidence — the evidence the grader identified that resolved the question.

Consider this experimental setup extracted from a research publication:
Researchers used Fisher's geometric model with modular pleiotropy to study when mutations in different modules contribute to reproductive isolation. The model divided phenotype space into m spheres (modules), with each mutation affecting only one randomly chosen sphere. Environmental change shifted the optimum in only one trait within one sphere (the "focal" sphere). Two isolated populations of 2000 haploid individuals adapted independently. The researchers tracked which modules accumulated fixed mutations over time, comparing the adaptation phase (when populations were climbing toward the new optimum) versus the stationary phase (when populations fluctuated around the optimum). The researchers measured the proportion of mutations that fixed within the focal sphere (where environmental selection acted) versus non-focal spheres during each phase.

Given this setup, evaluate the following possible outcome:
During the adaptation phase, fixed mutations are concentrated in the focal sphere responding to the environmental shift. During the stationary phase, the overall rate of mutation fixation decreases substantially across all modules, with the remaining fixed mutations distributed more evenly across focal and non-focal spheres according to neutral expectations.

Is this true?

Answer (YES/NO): NO